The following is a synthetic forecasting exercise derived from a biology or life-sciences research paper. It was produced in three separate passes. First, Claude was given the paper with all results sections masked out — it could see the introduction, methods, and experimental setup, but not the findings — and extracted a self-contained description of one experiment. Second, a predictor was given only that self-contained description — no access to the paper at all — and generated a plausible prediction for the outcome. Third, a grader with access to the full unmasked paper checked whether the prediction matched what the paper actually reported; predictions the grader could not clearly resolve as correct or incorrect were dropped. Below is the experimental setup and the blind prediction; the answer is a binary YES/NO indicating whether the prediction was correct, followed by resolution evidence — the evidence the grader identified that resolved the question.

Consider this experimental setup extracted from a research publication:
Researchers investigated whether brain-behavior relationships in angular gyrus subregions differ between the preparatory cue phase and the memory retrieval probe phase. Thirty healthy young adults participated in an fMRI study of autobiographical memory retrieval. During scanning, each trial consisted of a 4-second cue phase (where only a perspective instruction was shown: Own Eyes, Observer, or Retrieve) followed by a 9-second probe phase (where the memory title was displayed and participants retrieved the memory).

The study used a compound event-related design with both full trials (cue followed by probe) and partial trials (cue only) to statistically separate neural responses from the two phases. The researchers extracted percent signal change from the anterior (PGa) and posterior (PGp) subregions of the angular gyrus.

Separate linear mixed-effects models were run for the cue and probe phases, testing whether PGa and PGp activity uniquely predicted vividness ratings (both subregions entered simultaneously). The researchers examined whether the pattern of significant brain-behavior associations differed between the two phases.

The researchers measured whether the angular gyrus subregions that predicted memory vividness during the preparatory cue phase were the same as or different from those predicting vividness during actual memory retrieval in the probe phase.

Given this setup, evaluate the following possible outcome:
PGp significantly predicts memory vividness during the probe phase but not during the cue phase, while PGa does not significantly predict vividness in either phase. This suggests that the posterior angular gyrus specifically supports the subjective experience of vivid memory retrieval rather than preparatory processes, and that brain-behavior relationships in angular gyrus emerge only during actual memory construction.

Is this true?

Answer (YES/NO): YES